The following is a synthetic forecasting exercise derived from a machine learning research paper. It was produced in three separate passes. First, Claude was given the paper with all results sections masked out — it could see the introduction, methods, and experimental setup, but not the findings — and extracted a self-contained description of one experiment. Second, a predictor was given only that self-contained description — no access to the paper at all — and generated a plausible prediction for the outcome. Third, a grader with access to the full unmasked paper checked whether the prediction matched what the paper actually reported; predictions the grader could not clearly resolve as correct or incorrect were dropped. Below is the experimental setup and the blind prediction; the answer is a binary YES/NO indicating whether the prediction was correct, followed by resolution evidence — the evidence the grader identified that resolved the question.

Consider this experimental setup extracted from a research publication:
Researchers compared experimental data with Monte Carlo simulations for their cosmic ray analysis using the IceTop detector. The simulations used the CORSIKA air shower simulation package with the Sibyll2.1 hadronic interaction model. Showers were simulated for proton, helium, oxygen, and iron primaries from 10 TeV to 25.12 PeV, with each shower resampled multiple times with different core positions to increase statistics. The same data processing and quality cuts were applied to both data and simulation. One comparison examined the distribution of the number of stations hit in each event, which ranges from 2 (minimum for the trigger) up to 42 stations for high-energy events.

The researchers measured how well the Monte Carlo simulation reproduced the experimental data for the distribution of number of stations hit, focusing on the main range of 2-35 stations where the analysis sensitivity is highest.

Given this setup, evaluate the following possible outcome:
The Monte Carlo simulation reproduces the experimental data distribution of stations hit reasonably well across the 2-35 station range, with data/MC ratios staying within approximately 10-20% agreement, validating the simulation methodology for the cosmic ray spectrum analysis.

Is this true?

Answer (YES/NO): NO